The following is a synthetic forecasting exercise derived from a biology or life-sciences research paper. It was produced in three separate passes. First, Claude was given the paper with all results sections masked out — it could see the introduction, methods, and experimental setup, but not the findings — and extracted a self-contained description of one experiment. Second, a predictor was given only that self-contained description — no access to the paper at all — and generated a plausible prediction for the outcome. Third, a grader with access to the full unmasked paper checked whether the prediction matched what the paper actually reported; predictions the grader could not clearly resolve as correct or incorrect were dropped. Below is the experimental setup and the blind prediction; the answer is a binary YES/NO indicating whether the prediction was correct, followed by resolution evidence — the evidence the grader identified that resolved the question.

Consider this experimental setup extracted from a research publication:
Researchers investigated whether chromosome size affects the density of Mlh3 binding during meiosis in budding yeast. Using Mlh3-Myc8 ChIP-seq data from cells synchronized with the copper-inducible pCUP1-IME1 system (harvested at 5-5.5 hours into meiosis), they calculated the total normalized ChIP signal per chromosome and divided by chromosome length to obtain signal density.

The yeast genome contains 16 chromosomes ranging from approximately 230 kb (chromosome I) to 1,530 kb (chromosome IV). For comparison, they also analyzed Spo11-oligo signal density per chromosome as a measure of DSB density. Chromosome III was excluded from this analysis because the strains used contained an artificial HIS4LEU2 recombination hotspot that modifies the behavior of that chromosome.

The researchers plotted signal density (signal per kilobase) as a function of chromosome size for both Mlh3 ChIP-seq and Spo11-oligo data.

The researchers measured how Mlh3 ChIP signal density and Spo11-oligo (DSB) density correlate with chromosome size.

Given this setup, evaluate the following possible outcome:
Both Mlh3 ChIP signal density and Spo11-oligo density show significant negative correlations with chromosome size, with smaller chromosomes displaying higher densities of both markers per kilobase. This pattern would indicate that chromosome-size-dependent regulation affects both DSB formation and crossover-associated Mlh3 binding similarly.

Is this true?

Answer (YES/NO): YES